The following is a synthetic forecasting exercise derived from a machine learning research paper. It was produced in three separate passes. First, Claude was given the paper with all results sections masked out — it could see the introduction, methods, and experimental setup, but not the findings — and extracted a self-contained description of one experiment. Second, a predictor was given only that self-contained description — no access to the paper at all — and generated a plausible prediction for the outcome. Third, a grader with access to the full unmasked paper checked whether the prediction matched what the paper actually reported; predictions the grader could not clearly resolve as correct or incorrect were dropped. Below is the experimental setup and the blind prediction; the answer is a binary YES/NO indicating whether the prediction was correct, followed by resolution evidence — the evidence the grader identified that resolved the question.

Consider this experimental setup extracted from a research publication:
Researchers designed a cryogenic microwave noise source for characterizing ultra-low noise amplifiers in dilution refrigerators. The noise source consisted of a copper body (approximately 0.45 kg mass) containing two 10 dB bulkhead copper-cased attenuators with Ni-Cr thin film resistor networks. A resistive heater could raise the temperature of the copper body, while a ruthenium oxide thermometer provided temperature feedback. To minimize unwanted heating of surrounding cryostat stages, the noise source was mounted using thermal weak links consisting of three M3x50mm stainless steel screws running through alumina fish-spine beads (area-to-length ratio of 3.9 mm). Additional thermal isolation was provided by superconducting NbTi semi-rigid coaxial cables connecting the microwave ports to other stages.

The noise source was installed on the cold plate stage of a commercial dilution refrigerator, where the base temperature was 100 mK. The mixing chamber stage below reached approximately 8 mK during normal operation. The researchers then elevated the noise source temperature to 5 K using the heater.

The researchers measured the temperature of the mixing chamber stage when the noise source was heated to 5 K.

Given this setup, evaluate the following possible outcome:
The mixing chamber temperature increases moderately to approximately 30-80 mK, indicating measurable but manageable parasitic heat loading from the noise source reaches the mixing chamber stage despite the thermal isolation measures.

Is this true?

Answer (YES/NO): YES